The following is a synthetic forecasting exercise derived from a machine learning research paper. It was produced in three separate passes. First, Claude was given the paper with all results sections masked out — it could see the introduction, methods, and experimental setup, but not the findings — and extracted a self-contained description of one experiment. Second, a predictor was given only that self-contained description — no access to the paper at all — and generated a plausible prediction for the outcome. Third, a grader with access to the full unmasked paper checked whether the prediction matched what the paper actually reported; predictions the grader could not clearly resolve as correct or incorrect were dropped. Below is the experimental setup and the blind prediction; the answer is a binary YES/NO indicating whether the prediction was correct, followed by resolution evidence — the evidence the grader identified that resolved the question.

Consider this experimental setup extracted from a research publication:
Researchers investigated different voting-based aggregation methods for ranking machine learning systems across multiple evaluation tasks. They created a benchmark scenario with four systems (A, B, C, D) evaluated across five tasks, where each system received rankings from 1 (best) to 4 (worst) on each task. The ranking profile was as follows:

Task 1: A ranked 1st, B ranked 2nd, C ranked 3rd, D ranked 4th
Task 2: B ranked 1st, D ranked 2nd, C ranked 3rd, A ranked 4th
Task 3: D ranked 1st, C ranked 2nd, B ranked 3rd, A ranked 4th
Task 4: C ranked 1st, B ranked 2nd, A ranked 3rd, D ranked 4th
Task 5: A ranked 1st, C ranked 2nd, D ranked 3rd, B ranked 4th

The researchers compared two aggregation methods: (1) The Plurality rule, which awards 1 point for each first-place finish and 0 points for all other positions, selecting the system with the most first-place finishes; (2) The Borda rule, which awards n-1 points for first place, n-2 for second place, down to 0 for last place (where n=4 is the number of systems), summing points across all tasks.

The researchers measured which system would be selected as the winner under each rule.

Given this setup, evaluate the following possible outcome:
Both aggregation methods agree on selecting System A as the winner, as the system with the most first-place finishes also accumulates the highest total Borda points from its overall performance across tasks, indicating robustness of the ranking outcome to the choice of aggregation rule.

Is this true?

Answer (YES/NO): NO